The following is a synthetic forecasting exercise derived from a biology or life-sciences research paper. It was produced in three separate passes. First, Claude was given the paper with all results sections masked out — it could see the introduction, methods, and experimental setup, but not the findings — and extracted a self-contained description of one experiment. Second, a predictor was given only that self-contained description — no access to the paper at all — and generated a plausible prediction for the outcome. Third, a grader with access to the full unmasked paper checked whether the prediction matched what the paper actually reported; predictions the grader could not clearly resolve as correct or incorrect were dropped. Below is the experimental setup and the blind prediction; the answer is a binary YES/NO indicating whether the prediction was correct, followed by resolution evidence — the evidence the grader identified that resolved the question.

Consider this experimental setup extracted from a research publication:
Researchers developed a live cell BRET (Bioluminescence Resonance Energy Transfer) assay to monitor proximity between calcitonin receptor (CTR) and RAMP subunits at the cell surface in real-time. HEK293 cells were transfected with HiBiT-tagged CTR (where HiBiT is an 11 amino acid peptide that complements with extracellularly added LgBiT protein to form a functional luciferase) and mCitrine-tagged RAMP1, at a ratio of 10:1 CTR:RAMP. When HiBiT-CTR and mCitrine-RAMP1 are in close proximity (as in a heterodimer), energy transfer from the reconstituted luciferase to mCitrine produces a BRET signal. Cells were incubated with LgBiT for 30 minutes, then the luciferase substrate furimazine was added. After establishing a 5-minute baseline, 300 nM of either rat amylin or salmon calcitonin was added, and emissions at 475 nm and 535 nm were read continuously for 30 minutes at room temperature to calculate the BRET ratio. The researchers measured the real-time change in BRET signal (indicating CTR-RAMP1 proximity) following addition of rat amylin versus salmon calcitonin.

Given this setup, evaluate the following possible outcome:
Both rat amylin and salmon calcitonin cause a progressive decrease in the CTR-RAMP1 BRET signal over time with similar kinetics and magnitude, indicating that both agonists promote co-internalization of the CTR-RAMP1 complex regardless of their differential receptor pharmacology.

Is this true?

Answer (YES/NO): NO